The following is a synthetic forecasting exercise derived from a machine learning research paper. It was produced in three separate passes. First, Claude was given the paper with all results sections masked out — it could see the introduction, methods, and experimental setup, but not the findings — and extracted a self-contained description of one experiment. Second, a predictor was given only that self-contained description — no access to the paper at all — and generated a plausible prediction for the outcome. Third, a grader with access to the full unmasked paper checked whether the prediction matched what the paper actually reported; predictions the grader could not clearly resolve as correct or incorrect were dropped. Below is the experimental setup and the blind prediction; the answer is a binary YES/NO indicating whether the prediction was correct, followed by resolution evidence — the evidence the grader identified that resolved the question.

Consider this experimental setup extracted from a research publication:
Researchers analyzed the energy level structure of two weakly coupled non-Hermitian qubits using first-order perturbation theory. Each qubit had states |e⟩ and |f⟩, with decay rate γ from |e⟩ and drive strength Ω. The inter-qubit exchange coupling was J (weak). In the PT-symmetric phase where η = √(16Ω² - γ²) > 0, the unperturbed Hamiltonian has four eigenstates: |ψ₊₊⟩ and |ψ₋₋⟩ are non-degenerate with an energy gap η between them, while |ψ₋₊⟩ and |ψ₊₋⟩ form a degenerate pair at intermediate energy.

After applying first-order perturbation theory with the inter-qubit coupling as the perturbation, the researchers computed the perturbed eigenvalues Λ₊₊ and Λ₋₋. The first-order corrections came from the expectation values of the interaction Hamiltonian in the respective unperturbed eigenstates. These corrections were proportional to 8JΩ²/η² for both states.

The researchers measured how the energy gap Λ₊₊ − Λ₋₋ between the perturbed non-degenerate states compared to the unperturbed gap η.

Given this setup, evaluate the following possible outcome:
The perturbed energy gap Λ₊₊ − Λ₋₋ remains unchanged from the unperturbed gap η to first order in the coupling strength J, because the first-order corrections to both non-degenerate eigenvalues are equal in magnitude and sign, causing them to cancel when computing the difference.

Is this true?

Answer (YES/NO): YES